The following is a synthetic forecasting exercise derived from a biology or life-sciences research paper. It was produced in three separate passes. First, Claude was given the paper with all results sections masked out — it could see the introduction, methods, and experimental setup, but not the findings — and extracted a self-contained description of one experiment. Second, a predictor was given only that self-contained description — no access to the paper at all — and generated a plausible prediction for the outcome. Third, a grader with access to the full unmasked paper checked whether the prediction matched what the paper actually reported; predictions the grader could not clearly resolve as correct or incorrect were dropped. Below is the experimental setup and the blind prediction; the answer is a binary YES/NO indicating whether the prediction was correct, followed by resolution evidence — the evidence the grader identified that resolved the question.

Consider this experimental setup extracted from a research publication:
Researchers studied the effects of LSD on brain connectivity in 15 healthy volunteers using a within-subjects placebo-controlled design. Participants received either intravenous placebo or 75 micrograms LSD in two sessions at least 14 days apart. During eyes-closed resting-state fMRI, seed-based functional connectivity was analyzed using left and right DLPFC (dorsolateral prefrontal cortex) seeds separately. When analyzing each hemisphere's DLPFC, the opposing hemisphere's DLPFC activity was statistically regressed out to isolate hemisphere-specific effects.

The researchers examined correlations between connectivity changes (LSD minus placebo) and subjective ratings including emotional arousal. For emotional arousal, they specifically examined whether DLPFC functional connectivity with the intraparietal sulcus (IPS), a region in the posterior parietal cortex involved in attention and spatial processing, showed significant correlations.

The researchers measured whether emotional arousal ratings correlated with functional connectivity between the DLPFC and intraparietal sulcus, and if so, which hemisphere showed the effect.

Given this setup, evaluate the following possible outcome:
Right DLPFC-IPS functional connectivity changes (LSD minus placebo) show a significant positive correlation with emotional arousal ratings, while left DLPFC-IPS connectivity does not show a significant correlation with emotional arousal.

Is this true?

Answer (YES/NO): YES